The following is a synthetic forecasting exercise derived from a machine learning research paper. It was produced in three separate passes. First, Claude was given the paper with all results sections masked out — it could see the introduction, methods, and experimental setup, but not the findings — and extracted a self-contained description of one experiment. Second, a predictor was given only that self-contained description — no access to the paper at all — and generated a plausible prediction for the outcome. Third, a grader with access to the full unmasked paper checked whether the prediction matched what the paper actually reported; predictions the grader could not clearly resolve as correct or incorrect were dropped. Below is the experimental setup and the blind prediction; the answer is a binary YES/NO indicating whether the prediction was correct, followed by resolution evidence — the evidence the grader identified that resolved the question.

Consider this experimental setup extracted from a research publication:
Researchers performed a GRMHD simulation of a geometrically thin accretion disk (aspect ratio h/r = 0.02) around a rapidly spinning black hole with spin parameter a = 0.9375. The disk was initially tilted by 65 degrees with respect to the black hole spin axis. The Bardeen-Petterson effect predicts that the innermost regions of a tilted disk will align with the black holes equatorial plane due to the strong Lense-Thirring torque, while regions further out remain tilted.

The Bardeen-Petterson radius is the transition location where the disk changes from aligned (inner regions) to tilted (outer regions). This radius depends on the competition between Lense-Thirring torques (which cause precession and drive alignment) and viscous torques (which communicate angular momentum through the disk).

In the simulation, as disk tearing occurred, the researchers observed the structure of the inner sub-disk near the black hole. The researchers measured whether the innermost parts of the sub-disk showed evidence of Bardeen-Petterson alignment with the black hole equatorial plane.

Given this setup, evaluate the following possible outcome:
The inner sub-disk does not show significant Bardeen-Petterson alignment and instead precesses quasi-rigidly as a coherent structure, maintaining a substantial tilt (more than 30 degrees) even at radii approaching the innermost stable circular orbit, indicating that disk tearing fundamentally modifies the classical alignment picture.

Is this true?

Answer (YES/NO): NO